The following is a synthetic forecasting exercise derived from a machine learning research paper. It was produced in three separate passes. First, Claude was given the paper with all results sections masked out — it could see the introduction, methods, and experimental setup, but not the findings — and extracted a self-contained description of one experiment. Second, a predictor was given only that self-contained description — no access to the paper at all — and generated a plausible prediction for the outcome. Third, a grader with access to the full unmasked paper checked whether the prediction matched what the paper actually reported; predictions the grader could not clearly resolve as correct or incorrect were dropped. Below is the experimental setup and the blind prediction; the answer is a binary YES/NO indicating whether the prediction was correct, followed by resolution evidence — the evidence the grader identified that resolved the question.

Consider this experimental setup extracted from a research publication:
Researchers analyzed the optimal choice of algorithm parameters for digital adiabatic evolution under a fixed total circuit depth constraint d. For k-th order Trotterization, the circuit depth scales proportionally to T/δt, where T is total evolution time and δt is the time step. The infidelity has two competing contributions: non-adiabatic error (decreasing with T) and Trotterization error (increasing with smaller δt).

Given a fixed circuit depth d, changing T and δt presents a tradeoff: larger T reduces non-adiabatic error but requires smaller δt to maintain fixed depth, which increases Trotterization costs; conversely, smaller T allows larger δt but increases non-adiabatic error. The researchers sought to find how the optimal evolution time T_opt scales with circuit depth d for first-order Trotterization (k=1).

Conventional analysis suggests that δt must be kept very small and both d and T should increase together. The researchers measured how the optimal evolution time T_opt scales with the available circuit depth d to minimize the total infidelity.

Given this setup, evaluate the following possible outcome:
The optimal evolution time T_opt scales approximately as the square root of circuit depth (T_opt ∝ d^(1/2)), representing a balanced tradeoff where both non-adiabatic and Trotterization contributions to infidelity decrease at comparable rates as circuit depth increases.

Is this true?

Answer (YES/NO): YES